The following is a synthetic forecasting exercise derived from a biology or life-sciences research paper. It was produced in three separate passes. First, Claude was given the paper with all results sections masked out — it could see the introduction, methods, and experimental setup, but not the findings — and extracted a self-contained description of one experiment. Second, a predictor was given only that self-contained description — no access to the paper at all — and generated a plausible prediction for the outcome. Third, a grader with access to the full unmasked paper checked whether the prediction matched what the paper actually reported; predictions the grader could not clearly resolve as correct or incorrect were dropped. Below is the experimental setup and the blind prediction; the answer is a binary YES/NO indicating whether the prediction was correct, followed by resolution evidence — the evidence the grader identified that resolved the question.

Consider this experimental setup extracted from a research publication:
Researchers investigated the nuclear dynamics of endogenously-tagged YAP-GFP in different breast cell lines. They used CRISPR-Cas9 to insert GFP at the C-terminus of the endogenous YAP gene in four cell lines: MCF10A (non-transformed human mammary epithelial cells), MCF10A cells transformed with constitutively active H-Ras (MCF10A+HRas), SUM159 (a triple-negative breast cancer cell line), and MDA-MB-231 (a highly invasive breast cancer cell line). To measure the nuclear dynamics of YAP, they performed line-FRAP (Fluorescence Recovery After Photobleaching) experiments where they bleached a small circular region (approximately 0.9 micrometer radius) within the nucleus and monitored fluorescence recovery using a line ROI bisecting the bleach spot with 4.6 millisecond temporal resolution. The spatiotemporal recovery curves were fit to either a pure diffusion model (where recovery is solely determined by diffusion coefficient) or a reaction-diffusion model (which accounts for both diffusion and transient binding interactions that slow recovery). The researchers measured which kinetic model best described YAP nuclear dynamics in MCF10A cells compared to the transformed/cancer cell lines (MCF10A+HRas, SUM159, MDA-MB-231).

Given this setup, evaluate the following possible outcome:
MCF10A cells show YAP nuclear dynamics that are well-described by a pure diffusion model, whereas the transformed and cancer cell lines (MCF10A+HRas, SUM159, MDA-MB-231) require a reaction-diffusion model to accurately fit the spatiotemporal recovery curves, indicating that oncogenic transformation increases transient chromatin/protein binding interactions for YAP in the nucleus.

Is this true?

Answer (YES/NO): NO